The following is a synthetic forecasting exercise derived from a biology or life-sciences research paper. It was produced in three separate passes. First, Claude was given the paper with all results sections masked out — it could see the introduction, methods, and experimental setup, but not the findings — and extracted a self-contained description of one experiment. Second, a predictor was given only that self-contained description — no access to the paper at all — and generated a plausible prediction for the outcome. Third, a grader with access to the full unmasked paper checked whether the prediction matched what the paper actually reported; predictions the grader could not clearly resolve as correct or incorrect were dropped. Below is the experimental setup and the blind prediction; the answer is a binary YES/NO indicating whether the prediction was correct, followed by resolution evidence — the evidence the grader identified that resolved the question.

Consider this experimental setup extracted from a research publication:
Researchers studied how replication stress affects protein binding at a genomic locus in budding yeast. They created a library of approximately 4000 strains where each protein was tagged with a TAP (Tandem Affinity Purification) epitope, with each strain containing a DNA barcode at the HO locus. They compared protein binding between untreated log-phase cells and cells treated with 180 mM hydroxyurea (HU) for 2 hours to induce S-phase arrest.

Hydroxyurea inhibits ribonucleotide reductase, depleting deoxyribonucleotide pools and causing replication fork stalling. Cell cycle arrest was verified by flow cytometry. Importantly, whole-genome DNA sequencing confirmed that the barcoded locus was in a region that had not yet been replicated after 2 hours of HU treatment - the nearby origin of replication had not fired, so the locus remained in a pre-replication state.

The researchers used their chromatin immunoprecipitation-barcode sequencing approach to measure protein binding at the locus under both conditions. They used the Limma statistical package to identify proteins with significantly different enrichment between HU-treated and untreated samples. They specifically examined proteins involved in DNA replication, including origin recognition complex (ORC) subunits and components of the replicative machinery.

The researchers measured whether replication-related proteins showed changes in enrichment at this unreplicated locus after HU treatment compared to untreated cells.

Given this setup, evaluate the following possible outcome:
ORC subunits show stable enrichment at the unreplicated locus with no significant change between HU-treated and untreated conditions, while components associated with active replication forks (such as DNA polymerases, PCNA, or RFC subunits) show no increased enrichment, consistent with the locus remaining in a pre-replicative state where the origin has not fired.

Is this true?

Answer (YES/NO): NO